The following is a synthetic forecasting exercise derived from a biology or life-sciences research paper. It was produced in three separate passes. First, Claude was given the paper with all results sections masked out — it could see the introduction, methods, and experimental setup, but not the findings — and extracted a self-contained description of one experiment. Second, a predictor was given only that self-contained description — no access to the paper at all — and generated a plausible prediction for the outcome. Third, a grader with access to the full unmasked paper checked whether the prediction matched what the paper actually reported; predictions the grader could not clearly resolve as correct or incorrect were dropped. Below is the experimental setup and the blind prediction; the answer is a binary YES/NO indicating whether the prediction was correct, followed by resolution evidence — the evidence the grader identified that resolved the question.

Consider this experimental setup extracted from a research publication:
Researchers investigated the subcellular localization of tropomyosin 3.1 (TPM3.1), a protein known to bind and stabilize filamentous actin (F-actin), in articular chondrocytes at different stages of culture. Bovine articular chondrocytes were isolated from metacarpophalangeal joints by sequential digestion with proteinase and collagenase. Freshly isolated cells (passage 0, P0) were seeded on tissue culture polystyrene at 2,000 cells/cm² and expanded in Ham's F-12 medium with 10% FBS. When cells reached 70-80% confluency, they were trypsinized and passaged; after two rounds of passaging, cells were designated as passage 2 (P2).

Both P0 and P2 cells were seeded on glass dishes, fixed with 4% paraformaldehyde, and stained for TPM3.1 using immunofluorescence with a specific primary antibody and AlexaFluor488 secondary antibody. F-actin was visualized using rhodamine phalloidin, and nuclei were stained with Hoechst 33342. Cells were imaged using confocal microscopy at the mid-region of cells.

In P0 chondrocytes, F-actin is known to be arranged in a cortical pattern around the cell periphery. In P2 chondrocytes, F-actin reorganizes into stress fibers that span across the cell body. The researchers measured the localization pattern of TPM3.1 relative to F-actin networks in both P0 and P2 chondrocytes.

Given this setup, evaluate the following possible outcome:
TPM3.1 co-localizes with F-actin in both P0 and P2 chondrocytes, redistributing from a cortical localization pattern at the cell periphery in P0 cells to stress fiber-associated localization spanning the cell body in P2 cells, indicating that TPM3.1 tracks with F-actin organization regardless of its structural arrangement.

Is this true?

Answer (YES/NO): YES